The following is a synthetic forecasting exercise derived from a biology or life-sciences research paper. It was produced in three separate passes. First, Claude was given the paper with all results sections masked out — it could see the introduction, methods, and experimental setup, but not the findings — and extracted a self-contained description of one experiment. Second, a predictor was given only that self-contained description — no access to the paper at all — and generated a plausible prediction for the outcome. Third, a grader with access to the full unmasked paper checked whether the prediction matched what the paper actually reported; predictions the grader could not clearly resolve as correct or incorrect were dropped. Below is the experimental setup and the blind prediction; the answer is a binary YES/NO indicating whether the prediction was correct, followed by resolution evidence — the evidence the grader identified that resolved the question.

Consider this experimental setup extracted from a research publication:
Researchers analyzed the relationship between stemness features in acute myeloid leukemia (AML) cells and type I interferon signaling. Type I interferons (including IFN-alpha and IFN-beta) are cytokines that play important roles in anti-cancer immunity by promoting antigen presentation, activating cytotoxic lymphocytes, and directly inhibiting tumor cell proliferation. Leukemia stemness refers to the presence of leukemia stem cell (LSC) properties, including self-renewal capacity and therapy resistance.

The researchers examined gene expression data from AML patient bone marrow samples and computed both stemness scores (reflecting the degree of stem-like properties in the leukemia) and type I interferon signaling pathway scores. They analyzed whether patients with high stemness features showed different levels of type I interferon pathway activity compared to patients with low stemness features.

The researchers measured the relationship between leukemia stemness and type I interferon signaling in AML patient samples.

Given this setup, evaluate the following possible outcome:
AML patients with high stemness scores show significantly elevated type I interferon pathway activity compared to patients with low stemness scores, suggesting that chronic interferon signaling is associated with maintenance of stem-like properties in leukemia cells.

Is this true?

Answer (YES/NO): NO